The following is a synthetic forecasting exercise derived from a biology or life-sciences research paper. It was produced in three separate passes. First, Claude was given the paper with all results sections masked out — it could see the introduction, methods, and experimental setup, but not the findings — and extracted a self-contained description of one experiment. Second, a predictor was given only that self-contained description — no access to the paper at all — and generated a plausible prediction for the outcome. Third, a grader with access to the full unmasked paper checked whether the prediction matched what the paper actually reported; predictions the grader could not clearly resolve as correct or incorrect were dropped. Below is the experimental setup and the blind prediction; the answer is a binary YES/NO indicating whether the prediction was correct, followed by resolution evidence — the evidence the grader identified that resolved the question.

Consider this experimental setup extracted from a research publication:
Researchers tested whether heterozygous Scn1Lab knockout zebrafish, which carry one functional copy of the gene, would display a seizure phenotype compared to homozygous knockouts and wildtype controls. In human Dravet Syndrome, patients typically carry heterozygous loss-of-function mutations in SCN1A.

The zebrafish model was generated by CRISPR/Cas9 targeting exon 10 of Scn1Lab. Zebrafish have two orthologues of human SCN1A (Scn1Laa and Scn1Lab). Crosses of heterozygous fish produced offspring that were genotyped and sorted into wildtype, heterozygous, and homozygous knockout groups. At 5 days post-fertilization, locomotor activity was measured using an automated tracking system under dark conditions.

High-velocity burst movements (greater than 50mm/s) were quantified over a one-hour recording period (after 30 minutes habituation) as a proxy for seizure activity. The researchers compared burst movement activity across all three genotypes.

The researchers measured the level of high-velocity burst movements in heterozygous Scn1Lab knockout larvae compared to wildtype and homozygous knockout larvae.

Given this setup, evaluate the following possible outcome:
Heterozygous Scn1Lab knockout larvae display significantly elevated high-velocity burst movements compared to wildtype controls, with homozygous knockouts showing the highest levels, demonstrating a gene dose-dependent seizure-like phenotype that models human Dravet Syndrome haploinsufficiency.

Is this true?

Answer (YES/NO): NO